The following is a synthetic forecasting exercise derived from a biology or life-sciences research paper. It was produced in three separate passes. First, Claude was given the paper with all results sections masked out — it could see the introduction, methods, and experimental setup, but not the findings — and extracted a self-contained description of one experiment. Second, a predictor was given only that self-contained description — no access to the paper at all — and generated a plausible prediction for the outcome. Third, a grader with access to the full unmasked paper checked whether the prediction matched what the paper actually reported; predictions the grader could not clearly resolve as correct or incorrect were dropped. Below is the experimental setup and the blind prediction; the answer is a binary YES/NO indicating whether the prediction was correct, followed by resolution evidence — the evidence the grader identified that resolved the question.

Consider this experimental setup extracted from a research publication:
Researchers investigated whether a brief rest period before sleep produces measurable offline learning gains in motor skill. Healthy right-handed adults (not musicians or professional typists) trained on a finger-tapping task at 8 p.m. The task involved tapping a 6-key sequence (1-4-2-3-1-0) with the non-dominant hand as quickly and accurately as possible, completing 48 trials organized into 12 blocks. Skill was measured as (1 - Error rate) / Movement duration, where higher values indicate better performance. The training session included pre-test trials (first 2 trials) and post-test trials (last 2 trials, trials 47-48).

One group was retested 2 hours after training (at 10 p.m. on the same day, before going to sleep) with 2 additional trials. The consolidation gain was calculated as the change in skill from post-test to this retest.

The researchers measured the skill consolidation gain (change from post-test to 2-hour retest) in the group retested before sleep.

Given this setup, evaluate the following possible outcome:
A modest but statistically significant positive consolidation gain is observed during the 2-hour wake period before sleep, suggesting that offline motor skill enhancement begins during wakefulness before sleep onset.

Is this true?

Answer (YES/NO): NO